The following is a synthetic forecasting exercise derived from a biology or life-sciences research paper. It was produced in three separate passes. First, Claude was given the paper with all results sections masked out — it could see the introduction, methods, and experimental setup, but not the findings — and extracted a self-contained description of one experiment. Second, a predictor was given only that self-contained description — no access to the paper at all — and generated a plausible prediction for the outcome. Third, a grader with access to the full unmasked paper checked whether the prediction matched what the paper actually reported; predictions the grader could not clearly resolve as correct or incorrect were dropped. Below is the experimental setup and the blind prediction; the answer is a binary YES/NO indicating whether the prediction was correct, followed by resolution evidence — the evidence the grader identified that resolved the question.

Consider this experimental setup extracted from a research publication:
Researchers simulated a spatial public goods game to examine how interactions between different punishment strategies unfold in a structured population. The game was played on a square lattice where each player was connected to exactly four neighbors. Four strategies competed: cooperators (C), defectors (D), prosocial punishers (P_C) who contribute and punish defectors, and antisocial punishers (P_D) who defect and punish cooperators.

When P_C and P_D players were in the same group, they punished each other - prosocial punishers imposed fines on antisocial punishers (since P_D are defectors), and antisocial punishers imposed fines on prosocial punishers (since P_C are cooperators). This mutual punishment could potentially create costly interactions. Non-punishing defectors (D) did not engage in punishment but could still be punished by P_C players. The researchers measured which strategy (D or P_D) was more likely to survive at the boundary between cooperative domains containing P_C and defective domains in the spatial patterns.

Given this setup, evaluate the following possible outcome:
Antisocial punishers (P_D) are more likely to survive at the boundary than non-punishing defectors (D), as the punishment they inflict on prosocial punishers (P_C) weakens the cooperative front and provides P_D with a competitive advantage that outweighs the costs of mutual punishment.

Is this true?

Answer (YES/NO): NO